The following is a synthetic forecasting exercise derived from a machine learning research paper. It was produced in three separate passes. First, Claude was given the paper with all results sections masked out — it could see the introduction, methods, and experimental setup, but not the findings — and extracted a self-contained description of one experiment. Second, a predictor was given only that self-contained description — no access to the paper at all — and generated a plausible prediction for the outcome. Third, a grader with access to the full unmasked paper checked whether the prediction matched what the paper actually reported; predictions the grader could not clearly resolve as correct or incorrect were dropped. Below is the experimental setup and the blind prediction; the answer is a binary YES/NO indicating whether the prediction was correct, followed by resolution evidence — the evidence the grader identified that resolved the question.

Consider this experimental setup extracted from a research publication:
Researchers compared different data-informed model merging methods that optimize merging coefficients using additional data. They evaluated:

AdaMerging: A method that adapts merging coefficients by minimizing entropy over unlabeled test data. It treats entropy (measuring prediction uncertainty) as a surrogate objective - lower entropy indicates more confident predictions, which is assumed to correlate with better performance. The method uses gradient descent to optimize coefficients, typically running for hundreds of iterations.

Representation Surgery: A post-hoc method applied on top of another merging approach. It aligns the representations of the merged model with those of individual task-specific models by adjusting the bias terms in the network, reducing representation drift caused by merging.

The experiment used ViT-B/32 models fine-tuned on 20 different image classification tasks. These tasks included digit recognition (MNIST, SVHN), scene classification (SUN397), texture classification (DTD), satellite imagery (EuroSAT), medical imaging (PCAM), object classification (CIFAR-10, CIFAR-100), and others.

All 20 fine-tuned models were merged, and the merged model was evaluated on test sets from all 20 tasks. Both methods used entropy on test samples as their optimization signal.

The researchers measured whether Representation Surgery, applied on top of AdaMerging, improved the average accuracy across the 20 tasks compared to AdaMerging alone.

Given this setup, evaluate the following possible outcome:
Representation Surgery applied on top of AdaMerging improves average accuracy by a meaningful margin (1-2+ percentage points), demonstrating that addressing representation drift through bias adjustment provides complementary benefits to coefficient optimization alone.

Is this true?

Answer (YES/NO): YES